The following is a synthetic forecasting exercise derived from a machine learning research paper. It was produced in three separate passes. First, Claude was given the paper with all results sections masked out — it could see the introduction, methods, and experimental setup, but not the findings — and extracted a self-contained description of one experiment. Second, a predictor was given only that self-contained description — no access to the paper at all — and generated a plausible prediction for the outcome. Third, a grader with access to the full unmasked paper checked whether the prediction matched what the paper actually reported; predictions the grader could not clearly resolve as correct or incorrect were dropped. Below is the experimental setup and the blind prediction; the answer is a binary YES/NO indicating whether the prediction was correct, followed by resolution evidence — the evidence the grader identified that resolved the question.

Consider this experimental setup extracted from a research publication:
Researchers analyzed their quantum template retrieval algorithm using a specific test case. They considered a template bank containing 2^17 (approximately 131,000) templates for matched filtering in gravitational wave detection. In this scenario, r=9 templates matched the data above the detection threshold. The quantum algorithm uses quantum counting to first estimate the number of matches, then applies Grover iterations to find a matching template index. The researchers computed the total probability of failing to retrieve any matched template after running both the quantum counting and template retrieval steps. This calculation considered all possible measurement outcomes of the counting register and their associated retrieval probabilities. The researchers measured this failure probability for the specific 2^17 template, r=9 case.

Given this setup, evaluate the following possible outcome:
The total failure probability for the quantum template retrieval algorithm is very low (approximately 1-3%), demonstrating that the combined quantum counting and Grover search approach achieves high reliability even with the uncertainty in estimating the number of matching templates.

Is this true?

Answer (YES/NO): NO